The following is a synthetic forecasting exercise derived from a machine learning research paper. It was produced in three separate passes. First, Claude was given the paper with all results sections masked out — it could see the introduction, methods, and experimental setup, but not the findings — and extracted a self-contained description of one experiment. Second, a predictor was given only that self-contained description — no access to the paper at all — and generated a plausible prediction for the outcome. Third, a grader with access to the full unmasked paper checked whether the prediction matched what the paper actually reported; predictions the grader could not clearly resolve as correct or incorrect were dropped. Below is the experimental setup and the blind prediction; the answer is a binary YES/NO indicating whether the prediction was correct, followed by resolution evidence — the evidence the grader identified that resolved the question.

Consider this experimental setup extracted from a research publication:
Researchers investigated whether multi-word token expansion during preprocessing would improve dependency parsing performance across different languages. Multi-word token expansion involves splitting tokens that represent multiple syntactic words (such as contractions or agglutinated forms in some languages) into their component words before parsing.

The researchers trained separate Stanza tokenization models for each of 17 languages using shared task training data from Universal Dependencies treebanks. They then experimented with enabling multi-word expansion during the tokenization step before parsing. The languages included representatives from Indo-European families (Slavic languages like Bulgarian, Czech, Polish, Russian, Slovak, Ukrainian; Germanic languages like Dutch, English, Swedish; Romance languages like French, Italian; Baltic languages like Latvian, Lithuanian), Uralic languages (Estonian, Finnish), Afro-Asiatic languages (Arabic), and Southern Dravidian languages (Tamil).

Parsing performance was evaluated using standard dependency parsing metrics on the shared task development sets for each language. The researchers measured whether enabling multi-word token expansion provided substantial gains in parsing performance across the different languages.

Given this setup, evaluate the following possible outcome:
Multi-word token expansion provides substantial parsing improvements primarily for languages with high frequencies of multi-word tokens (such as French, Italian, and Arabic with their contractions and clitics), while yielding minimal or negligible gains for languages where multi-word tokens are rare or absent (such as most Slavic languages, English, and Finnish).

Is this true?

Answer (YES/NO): NO